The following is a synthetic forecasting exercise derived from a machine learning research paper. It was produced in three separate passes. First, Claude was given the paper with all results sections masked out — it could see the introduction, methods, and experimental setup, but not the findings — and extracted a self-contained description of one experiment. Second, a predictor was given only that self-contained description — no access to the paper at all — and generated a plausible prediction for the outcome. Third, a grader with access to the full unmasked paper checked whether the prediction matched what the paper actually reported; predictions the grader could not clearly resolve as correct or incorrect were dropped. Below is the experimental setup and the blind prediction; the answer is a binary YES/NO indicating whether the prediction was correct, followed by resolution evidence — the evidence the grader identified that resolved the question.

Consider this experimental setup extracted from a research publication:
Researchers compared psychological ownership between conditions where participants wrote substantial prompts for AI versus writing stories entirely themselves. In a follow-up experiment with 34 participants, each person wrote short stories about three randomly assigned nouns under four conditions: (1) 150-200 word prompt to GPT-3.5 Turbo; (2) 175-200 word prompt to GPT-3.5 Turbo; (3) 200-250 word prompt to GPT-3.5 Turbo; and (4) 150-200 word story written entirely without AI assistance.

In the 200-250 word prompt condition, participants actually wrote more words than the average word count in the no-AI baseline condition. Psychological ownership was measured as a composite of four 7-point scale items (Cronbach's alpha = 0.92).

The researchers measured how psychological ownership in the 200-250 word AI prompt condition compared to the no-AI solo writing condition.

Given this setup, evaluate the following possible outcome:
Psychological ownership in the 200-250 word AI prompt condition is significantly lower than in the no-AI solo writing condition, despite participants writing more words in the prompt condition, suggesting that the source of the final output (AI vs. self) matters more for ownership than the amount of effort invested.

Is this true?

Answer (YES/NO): YES